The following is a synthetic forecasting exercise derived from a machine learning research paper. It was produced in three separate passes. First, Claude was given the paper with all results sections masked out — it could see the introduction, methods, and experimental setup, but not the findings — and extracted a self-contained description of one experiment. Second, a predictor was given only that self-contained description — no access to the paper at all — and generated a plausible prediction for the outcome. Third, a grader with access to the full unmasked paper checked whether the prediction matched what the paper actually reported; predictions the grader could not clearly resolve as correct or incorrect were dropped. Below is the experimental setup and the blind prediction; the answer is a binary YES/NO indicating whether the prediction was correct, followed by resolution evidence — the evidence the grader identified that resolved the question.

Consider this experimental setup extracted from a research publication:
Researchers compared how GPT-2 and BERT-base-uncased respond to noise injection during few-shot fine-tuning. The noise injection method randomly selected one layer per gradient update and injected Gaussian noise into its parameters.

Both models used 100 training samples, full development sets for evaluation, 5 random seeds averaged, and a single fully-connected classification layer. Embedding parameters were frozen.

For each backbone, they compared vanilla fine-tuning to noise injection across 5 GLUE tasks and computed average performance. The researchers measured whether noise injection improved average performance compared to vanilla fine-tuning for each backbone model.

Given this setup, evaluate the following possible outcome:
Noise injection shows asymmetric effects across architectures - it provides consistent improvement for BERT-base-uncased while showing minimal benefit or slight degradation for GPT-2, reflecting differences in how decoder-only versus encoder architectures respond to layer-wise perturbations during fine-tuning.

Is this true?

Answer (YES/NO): NO